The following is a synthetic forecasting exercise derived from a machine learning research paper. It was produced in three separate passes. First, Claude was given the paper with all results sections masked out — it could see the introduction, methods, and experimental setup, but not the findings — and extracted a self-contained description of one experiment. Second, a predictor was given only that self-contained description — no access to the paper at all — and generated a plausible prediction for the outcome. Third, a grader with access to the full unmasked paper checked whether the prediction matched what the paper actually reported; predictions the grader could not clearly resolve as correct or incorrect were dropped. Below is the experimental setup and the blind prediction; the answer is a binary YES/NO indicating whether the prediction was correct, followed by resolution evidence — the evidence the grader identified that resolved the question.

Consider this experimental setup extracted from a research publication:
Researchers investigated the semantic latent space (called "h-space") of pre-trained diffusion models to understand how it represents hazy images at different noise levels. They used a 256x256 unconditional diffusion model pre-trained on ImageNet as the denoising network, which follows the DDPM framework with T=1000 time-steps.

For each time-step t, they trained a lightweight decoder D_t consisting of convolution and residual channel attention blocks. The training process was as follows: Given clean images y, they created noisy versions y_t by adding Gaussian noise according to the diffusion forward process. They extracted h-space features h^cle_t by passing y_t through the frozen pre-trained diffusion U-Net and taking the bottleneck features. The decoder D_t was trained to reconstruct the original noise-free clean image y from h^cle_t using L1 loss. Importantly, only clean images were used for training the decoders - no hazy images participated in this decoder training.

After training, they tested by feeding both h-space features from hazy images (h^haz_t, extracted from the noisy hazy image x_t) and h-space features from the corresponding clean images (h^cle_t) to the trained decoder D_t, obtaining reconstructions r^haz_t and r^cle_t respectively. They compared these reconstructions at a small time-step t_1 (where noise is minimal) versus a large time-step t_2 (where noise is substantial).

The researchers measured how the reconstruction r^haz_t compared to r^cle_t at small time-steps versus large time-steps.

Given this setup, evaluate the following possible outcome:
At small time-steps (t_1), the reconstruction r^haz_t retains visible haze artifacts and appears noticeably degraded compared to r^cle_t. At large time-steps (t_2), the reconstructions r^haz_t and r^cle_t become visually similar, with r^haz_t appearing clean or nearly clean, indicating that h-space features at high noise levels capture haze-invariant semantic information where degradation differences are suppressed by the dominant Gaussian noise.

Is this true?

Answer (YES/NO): NO